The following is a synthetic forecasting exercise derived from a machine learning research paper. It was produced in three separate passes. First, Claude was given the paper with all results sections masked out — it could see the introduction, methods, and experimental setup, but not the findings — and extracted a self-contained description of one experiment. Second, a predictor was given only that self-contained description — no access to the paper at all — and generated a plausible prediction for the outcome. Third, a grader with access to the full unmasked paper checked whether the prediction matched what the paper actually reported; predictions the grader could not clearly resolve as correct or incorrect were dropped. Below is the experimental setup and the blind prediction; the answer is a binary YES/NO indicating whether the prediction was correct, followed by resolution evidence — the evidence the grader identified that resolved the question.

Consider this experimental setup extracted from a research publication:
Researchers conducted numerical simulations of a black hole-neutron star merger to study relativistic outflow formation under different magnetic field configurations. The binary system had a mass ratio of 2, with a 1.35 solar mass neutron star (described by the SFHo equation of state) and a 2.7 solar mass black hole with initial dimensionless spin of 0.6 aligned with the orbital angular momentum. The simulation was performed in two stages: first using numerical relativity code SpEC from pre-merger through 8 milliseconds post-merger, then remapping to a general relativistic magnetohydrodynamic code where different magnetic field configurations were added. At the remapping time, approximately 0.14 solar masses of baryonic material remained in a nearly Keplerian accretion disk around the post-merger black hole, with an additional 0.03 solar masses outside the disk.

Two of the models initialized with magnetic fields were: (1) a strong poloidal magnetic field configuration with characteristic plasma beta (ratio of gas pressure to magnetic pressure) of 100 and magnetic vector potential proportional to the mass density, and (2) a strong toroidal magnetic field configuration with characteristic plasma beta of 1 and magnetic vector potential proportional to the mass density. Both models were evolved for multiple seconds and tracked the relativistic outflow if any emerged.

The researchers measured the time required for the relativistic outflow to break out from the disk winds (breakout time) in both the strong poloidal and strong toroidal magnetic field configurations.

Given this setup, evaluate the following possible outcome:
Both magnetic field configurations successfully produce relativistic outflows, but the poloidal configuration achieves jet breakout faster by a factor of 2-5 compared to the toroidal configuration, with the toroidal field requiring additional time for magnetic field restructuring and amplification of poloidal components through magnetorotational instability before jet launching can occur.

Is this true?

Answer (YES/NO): NO